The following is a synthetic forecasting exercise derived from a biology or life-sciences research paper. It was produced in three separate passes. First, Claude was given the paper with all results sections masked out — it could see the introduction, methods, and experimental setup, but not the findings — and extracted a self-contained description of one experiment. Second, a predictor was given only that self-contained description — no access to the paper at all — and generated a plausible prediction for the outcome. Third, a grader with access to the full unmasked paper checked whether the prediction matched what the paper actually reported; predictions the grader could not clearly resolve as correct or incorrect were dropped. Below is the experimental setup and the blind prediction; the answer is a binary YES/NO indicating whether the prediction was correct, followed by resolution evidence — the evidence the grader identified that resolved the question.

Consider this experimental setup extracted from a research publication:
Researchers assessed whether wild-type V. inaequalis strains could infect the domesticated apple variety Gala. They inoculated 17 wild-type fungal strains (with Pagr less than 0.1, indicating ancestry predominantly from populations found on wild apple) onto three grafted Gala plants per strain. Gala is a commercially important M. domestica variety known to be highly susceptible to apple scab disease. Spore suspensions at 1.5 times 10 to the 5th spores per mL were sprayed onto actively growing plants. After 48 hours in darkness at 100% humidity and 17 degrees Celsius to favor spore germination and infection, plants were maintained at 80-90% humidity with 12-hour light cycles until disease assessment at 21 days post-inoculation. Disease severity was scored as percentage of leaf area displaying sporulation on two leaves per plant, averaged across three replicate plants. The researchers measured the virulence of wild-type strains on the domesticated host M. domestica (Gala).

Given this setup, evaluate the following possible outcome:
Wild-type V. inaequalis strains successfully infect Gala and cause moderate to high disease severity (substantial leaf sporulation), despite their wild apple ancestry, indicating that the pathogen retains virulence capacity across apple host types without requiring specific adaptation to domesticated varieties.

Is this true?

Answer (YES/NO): NO